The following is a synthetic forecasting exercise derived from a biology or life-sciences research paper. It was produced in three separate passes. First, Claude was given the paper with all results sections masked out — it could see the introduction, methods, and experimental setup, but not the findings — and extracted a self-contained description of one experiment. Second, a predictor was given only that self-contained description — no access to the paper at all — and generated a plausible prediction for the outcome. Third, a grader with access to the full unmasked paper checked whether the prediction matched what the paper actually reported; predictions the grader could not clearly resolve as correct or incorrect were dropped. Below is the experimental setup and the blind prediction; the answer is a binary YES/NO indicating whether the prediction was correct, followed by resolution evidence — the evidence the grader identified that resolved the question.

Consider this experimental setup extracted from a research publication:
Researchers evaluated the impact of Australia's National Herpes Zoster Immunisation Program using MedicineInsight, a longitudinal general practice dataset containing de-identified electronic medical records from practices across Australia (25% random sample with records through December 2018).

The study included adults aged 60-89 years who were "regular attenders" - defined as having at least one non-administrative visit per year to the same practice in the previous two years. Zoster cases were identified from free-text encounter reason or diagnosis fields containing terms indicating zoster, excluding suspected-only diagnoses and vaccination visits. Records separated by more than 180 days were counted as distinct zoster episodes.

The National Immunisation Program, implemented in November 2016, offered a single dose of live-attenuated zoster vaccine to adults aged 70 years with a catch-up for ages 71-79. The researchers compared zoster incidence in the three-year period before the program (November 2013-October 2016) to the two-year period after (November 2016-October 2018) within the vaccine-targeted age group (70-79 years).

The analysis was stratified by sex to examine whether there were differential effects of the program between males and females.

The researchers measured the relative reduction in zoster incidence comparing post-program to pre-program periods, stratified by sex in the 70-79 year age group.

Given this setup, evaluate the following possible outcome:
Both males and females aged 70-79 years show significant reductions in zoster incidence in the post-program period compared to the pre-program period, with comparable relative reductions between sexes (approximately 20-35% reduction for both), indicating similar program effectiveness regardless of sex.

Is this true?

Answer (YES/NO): NO